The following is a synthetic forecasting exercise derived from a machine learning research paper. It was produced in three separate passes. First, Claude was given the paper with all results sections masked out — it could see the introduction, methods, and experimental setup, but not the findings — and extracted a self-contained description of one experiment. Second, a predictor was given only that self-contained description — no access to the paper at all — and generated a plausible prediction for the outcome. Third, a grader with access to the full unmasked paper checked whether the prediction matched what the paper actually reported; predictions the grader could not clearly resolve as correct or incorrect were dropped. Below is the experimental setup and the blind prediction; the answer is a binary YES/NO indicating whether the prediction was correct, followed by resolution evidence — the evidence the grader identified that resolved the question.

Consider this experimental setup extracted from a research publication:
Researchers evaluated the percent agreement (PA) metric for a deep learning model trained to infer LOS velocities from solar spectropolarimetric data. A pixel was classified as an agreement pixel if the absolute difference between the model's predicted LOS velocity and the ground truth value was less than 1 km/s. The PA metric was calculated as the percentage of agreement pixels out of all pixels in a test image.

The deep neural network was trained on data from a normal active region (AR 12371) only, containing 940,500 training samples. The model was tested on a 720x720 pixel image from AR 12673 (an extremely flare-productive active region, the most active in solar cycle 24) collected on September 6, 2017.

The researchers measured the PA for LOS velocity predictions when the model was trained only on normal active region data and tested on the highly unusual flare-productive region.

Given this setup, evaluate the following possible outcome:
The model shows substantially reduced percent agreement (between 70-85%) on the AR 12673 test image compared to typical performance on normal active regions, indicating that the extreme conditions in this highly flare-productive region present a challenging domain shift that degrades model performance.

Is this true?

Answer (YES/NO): NO